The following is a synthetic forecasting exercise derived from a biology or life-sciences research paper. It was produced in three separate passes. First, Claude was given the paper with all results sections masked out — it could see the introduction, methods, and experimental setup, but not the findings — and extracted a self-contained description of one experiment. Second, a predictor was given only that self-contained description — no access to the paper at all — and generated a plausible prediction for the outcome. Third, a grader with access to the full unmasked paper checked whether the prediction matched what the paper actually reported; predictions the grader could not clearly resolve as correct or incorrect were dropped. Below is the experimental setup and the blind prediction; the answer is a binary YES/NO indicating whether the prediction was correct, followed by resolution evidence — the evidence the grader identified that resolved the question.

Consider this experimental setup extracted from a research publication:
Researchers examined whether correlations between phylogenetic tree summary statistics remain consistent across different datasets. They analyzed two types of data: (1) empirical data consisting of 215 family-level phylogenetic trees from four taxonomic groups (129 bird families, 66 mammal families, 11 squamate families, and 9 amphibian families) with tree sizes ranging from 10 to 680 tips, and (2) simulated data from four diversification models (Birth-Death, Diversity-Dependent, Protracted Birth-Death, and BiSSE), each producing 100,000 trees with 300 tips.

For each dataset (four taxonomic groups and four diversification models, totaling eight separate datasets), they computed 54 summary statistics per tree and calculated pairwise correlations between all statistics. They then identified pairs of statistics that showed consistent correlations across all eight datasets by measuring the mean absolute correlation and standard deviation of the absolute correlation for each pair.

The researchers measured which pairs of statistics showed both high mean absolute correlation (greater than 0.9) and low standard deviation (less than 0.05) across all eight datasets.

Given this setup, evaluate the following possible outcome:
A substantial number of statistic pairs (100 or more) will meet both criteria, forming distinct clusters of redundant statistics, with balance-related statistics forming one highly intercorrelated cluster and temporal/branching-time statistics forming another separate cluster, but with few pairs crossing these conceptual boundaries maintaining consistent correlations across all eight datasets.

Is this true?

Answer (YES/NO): NO